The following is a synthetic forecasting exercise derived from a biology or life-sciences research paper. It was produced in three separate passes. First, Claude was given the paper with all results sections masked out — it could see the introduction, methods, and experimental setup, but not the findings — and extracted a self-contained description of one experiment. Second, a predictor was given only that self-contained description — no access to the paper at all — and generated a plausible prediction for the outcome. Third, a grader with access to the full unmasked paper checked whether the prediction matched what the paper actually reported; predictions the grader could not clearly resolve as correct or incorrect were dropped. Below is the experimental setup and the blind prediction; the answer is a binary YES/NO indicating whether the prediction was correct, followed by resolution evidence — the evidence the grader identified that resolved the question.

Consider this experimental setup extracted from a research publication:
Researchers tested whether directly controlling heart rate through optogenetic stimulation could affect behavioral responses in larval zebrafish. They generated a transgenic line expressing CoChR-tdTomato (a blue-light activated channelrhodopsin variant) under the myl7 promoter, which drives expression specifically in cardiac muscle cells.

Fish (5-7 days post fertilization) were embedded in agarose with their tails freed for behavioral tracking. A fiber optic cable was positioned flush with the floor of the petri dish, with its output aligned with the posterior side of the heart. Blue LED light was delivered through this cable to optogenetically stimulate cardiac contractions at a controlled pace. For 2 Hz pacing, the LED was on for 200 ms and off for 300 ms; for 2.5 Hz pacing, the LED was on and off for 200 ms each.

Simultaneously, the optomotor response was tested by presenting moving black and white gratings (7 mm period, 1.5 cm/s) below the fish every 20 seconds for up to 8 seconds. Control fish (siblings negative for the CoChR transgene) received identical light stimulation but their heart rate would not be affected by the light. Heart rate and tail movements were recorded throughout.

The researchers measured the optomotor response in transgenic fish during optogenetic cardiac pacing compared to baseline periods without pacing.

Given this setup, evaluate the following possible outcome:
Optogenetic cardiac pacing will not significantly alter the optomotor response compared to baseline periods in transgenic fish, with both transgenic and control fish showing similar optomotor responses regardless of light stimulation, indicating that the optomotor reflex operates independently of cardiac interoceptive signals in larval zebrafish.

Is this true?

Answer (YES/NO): NO